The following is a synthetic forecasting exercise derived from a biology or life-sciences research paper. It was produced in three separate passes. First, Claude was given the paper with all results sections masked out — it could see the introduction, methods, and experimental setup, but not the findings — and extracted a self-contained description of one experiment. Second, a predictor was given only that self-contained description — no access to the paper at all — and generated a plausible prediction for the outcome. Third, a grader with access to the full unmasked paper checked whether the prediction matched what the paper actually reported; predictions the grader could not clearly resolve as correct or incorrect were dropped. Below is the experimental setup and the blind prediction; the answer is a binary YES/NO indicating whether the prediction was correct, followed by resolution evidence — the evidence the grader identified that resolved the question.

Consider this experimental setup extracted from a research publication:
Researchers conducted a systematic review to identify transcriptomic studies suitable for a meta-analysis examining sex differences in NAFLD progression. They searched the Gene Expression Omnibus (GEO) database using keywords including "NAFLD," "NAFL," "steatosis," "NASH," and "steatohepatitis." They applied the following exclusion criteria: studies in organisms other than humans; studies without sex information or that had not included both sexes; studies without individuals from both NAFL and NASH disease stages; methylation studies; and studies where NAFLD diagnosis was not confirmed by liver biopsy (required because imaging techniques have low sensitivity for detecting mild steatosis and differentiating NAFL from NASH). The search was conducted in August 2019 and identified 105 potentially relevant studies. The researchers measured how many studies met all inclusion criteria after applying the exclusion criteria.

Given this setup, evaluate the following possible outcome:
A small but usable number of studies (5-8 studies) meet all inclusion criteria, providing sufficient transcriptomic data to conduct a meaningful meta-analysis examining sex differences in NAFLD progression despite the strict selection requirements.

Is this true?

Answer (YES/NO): YES